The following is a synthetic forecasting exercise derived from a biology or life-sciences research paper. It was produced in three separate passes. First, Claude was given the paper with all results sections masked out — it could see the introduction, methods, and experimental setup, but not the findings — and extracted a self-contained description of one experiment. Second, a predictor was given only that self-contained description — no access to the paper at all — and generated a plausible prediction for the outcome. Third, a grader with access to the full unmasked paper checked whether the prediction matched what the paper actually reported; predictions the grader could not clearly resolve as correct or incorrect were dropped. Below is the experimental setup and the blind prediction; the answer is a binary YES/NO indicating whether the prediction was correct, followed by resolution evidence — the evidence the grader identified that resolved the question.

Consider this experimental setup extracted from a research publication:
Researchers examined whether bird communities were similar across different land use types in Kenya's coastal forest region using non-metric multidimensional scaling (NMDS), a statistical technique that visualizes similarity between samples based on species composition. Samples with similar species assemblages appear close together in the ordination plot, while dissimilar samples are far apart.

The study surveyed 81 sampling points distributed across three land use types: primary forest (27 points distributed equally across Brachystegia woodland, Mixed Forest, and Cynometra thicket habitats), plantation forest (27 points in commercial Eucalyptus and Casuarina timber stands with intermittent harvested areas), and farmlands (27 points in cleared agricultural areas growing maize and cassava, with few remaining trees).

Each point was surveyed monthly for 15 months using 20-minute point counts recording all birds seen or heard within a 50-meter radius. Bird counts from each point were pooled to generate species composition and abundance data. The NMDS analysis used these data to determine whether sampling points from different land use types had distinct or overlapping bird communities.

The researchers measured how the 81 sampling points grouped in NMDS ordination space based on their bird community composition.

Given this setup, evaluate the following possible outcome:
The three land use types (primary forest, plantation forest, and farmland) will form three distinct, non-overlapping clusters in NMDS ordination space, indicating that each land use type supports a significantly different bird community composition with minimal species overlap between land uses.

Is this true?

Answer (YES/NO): NO